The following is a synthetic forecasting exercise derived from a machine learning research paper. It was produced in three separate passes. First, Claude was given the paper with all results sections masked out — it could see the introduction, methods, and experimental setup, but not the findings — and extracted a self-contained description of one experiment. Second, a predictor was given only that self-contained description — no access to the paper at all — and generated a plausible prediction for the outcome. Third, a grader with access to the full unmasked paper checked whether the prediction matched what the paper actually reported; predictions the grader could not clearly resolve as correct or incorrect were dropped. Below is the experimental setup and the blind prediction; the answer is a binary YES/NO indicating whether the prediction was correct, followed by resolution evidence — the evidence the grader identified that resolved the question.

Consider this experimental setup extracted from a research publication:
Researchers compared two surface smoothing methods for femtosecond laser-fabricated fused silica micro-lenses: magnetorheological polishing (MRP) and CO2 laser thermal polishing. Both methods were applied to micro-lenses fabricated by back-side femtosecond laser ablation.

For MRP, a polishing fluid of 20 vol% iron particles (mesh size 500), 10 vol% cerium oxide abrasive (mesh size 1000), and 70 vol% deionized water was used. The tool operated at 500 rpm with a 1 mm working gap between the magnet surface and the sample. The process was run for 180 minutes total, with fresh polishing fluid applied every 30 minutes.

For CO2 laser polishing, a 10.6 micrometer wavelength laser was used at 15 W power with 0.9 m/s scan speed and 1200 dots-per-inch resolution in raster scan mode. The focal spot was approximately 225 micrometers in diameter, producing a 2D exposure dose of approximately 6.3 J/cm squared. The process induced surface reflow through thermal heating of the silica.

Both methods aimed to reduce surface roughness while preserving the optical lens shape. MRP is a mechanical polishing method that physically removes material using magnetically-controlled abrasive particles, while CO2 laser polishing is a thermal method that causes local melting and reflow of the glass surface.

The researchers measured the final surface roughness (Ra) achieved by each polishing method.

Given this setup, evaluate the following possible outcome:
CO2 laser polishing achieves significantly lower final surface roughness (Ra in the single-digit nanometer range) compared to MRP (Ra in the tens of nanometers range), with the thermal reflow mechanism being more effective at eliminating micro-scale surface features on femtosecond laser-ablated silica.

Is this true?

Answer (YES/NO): NO